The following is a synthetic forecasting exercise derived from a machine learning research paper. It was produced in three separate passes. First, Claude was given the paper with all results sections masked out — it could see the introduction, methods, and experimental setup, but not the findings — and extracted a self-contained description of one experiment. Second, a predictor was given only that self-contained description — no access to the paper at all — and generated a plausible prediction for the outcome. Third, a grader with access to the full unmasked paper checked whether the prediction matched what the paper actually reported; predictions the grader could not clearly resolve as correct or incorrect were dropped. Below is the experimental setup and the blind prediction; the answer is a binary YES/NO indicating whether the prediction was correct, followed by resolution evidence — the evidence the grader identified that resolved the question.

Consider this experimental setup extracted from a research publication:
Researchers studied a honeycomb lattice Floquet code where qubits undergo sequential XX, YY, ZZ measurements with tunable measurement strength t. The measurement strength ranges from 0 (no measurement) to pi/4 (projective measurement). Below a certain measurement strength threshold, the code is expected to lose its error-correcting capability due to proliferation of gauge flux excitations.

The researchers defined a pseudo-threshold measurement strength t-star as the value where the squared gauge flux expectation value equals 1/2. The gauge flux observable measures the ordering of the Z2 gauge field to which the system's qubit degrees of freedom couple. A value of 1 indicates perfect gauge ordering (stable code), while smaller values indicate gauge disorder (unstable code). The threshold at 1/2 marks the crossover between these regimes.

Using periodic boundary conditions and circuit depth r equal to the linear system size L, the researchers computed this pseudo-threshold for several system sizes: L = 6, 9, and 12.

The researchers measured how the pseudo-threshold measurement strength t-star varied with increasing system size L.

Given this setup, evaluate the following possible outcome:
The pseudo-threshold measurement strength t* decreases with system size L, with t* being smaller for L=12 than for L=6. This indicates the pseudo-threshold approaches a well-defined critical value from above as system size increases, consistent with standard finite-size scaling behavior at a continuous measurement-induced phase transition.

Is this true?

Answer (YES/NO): YES